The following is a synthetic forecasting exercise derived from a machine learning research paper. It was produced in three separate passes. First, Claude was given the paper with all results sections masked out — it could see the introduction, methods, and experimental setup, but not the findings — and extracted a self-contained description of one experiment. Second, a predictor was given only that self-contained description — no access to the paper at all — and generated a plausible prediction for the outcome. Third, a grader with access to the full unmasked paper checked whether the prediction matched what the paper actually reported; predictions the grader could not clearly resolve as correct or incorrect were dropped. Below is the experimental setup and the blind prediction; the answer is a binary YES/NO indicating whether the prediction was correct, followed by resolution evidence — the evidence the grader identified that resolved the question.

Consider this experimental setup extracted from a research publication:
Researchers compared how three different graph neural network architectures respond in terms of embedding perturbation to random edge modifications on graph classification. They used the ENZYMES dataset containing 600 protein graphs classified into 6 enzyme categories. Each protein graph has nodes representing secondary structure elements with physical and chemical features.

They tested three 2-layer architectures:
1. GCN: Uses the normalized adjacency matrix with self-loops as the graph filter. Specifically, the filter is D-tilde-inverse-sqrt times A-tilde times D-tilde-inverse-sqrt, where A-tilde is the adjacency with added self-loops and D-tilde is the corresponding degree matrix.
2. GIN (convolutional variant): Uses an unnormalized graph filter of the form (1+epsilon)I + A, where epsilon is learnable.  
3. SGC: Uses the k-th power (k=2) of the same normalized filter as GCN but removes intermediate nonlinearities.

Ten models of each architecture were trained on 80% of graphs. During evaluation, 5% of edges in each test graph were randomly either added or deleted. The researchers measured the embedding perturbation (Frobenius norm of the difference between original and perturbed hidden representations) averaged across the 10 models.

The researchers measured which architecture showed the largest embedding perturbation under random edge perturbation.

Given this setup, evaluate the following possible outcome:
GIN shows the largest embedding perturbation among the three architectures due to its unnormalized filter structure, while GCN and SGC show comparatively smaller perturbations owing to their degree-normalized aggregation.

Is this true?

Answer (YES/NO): YES